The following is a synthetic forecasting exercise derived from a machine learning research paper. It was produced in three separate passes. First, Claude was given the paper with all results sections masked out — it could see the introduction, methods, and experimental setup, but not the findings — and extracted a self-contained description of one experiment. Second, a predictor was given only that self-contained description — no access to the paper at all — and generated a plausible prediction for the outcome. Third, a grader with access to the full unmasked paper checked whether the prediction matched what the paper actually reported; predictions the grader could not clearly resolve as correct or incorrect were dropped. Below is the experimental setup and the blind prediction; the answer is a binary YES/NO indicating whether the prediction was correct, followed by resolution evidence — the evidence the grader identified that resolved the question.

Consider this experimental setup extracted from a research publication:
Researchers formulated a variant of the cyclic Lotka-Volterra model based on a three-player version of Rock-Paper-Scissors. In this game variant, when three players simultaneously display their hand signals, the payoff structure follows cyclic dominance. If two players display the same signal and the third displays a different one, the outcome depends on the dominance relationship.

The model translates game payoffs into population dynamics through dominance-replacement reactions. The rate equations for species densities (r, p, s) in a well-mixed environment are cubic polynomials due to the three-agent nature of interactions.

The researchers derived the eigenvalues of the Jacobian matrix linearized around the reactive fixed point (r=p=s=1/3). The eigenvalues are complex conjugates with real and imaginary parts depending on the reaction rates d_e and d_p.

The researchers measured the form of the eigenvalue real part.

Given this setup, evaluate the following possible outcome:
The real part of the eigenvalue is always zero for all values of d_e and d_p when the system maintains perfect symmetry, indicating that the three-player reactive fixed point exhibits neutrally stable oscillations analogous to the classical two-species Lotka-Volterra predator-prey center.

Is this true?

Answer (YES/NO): NO